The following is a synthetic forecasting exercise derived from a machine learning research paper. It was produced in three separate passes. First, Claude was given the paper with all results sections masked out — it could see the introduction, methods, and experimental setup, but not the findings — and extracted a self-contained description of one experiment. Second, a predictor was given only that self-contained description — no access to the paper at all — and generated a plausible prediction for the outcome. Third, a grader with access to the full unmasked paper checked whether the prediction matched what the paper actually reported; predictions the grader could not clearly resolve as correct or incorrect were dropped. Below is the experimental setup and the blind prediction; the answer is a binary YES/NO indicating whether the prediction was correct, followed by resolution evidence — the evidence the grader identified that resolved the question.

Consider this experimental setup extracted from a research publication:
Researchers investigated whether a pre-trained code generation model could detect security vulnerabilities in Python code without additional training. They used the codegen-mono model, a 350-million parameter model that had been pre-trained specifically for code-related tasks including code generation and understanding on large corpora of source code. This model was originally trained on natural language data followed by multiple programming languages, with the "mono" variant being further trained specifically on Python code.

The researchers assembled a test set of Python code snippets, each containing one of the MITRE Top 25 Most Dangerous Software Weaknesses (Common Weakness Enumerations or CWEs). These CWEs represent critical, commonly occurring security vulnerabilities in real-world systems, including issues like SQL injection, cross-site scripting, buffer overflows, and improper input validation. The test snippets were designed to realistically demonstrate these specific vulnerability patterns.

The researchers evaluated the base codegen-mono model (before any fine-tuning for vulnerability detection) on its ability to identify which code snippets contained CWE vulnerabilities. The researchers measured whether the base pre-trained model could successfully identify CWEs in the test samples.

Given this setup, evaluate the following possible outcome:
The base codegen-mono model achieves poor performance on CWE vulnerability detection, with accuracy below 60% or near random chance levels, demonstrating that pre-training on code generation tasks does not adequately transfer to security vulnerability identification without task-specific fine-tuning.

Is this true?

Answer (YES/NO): YES